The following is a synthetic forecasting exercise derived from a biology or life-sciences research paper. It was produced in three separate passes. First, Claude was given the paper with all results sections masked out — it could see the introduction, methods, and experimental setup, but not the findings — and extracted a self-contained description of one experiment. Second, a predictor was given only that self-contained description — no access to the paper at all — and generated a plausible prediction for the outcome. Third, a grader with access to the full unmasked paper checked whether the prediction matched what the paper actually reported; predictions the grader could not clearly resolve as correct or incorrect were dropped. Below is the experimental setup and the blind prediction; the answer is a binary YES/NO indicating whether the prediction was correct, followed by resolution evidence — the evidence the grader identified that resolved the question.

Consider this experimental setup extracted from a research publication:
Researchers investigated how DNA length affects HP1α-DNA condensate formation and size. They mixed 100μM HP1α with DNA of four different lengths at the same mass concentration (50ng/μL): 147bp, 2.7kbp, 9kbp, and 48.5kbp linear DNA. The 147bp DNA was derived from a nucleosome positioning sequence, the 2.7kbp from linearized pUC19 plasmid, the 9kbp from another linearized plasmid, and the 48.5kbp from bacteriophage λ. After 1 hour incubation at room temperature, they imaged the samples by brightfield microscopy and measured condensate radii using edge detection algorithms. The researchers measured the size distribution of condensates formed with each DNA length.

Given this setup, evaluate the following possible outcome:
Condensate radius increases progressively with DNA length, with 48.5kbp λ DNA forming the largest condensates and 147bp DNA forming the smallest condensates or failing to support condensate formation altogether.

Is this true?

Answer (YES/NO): NO